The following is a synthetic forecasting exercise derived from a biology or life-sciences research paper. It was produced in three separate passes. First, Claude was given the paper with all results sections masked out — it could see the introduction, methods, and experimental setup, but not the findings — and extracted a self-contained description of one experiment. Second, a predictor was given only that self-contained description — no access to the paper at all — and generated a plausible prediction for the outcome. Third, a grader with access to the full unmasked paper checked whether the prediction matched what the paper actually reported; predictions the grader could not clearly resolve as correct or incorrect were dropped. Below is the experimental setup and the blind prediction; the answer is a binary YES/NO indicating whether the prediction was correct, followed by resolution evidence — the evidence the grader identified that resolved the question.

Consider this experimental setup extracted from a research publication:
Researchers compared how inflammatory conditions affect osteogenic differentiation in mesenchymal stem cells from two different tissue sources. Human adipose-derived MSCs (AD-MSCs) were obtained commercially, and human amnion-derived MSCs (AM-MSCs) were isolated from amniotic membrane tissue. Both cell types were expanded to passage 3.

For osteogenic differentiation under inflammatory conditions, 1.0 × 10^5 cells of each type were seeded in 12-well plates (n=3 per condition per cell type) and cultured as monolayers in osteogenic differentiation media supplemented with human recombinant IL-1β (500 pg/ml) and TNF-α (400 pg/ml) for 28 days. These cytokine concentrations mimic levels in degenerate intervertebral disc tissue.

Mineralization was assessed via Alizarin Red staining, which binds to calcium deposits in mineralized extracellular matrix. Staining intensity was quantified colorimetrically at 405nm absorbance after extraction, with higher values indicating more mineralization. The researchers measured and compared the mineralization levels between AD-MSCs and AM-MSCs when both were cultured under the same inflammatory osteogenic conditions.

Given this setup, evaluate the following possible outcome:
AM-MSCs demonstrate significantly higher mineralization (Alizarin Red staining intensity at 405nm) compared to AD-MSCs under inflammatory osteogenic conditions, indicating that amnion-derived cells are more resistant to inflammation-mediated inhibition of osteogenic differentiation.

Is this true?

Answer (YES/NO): NO